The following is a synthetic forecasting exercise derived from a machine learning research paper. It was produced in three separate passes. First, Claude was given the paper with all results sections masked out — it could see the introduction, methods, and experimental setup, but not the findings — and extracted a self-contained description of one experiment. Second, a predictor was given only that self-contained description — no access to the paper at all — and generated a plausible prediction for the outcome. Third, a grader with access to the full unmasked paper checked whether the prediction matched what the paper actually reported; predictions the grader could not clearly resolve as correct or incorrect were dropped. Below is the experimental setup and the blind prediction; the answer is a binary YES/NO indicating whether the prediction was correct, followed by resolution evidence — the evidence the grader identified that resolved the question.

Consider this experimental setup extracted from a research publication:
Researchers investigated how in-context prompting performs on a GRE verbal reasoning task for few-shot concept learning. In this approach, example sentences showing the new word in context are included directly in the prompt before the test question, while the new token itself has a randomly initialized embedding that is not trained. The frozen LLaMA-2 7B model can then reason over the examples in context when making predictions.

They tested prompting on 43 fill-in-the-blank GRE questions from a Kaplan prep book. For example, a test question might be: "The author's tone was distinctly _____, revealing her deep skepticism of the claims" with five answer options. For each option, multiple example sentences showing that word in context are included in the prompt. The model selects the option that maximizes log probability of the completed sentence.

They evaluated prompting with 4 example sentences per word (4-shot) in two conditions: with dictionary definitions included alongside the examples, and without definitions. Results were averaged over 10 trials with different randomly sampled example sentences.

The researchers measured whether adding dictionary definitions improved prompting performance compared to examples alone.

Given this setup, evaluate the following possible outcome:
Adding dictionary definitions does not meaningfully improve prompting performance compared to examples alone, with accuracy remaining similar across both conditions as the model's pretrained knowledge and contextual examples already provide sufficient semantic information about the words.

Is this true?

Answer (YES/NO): NO